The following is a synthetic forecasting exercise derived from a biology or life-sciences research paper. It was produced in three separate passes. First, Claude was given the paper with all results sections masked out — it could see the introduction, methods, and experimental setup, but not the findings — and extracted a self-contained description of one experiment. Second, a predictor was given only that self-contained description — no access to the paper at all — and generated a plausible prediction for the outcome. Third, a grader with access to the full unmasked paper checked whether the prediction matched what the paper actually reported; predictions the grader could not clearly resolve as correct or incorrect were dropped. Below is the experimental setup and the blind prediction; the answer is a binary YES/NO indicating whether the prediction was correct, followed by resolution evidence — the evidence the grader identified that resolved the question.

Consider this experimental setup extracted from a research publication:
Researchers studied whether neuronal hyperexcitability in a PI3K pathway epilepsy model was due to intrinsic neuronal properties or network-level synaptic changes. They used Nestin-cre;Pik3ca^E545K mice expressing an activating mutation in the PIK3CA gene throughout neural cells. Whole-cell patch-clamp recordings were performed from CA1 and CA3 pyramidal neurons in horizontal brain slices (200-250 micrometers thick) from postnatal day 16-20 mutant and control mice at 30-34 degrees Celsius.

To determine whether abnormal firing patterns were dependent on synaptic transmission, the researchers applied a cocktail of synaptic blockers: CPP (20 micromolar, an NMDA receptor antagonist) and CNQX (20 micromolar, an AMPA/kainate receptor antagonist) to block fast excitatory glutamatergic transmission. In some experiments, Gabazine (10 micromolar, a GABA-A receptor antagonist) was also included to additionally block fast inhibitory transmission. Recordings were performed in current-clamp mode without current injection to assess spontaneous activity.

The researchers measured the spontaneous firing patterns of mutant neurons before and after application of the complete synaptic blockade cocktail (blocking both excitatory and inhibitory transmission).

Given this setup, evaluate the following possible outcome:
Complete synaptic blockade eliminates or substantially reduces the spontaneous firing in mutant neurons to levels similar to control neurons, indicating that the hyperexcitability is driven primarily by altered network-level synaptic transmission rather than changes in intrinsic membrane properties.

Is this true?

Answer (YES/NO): NO